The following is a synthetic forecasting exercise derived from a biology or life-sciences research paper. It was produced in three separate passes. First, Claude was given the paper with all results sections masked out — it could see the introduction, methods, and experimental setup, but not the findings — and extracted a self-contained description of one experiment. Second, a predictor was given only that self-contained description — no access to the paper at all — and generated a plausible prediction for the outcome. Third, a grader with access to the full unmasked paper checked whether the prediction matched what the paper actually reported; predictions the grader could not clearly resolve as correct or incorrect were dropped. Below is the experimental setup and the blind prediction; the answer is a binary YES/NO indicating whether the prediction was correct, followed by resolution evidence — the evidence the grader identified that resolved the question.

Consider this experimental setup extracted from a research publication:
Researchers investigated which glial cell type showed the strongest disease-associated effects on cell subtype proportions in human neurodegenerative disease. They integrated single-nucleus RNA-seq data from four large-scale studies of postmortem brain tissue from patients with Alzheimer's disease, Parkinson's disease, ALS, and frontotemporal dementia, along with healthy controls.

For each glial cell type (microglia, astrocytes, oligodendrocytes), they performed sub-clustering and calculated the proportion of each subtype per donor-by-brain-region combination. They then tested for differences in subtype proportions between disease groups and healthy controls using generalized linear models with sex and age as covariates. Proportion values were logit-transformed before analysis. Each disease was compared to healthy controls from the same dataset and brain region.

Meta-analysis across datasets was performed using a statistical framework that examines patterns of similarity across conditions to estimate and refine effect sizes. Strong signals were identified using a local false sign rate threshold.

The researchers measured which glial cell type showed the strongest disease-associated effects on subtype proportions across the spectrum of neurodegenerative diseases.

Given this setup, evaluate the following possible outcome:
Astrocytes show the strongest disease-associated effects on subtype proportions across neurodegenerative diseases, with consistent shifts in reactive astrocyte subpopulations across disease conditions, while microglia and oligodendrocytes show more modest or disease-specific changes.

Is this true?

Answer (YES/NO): NO